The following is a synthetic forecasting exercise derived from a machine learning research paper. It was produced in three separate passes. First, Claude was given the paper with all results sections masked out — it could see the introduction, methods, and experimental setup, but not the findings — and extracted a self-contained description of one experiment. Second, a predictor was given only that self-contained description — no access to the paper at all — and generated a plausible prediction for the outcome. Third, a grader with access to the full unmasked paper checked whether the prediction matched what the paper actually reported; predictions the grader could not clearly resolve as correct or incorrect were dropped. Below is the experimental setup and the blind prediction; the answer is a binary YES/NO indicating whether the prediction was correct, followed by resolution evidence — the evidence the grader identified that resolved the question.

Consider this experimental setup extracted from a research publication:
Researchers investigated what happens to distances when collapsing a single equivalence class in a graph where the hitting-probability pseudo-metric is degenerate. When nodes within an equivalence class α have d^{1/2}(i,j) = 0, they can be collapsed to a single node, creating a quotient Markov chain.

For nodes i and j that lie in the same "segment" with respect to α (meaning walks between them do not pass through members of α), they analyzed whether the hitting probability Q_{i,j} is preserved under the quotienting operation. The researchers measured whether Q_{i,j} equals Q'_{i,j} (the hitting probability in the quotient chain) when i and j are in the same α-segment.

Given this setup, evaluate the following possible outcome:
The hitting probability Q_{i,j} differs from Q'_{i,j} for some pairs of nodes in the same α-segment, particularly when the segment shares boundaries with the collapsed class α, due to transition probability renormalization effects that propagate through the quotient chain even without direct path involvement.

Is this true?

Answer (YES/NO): NO